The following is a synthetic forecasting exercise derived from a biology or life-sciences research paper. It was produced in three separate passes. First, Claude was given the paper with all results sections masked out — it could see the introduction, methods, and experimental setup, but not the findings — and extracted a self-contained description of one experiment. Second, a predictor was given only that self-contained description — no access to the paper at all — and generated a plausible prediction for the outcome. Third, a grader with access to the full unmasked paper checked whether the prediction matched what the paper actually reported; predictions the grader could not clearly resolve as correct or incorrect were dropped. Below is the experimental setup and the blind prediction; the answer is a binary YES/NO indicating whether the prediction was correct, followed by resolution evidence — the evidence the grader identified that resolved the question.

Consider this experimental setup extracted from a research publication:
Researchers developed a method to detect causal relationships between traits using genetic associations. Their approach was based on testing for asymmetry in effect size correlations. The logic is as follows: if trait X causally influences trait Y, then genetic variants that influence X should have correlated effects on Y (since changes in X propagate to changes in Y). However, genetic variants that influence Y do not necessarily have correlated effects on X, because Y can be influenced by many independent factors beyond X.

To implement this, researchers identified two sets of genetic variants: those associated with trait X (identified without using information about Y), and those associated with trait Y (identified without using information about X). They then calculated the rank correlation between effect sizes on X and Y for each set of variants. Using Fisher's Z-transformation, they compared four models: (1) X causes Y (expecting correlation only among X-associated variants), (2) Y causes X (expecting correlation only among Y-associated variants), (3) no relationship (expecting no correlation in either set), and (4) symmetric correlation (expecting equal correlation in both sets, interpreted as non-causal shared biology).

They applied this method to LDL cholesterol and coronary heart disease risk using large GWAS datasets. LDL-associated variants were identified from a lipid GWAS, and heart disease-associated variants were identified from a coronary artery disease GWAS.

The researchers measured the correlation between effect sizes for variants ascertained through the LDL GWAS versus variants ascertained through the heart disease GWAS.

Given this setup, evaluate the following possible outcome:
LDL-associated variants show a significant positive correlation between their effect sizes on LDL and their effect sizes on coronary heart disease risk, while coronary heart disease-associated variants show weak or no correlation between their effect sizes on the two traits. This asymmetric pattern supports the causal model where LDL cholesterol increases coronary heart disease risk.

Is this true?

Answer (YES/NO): YES